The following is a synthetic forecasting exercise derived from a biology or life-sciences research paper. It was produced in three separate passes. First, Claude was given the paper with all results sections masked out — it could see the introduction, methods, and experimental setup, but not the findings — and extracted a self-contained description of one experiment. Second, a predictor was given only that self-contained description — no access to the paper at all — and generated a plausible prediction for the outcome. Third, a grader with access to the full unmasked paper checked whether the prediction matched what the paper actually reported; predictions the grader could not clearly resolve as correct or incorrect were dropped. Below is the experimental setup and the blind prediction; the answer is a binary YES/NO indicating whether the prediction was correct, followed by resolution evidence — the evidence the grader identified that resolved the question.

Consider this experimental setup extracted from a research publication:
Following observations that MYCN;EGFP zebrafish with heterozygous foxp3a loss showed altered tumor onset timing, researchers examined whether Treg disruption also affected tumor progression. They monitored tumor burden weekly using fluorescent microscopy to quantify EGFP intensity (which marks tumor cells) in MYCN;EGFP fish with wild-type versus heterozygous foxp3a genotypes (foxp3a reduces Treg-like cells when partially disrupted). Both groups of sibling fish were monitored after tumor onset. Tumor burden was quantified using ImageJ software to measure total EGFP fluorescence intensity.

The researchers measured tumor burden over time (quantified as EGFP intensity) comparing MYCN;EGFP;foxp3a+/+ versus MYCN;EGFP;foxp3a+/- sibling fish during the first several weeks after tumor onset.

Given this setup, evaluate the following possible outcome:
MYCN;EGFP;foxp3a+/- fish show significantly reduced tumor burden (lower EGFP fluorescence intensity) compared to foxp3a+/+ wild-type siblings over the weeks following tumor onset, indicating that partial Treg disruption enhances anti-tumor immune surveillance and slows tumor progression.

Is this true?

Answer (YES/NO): YES